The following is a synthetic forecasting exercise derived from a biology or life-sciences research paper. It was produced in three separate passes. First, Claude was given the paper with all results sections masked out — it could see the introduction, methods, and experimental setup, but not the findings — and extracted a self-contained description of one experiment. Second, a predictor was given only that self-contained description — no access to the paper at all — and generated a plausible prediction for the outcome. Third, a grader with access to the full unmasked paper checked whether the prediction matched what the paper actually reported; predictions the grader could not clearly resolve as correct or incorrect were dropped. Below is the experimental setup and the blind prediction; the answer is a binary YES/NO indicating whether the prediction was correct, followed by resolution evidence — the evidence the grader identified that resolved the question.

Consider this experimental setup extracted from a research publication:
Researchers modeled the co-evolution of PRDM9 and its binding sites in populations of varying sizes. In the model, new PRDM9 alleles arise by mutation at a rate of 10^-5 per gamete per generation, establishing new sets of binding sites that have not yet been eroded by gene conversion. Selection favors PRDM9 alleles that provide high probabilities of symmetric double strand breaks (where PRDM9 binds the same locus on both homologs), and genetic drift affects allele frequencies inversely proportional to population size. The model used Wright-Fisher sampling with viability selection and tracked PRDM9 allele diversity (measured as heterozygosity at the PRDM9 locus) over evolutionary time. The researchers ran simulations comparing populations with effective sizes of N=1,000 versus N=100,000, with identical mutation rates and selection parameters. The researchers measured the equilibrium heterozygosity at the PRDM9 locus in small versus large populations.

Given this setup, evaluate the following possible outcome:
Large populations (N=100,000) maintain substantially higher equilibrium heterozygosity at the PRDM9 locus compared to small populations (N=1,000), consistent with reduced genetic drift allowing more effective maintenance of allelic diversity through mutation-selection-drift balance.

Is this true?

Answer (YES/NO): YES